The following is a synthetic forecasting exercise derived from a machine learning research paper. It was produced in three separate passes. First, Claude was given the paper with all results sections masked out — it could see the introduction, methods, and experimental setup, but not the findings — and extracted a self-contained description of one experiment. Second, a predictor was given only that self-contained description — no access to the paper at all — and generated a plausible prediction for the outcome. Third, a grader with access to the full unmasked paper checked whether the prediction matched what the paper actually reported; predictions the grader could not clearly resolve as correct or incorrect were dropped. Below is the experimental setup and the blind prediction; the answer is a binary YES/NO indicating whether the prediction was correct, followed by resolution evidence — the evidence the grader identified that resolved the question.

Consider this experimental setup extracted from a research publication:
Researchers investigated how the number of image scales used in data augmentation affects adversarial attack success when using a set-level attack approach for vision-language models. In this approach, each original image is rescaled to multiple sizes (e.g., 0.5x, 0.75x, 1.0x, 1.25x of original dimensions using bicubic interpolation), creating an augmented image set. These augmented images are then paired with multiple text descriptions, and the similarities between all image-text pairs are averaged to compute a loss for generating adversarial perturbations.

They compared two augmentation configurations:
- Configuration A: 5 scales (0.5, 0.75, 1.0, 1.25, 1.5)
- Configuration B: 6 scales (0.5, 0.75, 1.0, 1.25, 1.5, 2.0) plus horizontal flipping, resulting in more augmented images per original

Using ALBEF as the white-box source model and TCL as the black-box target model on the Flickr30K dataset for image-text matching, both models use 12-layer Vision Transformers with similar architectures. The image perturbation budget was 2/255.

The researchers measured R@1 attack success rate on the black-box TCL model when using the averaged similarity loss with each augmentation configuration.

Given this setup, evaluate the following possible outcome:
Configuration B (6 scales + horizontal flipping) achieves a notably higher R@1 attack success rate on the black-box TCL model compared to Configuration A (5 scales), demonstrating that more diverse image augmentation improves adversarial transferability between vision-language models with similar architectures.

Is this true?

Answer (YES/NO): NO